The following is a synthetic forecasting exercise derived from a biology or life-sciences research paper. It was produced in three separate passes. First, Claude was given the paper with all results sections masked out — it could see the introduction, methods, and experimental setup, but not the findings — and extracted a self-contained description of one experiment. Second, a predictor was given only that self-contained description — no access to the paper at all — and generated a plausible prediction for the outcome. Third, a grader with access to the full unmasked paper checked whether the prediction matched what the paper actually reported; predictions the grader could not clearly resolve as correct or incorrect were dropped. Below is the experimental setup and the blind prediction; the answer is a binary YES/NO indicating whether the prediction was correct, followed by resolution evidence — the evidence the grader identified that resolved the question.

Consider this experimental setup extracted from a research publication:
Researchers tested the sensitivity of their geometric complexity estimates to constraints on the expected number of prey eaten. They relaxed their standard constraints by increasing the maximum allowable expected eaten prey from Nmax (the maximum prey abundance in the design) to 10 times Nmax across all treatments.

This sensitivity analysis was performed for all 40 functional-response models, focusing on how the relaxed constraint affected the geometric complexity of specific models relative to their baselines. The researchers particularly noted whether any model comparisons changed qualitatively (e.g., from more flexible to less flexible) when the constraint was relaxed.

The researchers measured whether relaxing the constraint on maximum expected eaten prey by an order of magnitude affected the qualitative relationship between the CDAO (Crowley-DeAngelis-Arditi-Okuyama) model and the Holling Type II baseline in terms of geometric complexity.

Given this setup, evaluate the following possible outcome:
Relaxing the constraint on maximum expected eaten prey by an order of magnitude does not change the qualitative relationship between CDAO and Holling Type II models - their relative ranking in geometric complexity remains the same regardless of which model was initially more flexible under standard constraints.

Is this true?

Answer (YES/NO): NO